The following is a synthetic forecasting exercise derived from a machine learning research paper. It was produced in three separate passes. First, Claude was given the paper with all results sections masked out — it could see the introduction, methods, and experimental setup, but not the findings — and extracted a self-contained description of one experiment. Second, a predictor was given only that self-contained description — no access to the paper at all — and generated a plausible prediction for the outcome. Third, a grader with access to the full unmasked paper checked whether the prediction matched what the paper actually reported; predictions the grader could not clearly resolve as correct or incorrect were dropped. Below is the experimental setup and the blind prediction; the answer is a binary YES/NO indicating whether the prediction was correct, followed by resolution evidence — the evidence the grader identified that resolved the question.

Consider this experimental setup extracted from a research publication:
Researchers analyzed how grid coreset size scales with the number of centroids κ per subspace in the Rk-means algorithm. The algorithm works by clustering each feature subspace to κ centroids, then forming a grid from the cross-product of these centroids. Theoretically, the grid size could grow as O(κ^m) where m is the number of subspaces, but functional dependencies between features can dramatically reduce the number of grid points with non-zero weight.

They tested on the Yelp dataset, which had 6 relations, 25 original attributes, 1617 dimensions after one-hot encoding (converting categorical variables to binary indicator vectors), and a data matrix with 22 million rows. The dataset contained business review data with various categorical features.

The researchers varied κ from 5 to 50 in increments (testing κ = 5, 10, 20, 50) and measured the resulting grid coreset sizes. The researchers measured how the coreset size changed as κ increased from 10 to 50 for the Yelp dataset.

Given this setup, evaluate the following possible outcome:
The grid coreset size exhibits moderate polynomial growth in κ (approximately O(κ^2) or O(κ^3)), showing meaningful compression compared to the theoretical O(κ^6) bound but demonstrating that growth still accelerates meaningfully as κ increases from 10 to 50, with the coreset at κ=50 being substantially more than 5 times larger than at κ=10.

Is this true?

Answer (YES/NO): NO